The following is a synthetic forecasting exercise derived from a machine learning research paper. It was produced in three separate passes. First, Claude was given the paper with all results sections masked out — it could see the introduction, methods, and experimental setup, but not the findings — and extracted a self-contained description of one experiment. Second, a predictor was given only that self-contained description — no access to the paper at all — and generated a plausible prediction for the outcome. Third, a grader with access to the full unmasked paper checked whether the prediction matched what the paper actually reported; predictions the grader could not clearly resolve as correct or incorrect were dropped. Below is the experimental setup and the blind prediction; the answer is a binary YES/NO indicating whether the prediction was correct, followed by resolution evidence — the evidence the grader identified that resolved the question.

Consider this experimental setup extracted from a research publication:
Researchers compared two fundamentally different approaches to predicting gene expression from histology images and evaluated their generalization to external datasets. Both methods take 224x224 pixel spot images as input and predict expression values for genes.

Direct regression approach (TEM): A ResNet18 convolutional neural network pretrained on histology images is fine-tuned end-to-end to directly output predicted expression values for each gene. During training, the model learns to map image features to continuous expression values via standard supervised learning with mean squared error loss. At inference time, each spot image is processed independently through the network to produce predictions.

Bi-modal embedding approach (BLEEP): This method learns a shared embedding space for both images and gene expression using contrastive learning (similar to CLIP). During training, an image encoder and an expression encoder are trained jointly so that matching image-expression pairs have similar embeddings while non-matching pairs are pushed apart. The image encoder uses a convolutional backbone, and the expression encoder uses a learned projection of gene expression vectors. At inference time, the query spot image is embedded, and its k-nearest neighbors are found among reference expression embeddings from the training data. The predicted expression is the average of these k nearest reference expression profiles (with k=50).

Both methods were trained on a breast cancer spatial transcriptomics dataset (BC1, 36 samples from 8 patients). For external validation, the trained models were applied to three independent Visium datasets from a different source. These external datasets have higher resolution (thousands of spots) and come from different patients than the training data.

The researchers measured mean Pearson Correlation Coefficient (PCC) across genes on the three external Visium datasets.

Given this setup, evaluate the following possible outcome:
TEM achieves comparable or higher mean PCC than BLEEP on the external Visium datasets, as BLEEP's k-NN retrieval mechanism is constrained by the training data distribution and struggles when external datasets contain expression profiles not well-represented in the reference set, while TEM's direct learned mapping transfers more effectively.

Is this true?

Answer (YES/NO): NO